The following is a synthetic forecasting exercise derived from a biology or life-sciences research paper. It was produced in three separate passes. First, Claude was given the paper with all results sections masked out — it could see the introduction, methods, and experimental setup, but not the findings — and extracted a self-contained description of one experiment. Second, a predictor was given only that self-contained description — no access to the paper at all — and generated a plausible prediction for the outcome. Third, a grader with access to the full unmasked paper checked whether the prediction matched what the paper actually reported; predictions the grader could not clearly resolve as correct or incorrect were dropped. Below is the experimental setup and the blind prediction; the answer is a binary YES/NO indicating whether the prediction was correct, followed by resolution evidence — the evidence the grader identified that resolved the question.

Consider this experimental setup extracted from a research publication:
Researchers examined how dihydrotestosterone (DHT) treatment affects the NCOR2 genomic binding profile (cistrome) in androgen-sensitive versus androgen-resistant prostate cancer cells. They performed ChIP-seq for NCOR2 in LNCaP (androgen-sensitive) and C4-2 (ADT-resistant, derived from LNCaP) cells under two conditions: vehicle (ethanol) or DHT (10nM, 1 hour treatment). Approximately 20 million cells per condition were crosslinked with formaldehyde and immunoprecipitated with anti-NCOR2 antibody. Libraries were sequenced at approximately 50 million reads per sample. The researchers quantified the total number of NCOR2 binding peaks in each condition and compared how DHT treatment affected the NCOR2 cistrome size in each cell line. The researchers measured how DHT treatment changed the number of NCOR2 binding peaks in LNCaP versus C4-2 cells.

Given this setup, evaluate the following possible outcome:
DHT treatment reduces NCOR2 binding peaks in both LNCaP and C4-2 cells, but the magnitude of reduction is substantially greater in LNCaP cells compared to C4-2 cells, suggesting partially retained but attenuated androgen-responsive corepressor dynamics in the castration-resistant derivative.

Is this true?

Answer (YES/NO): NO